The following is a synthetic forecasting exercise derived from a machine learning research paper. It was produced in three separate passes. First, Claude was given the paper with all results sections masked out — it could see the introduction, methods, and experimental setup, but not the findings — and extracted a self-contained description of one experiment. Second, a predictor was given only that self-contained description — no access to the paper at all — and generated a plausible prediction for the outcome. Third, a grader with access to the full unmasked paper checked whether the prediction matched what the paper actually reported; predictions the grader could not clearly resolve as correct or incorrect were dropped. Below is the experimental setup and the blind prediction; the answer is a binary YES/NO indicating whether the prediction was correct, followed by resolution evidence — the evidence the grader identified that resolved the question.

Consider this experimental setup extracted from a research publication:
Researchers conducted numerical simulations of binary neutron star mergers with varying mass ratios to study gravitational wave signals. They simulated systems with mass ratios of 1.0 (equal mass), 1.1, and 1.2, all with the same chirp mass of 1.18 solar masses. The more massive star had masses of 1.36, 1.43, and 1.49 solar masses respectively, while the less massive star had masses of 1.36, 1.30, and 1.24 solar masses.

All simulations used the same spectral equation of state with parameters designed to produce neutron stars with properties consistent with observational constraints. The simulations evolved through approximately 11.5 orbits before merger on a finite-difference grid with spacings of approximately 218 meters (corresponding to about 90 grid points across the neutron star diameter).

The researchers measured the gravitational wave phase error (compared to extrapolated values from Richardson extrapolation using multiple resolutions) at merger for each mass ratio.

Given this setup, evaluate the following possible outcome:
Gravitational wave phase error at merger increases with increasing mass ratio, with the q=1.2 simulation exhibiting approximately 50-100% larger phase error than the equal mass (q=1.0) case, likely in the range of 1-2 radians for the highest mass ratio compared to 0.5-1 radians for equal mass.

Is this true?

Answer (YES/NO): NO